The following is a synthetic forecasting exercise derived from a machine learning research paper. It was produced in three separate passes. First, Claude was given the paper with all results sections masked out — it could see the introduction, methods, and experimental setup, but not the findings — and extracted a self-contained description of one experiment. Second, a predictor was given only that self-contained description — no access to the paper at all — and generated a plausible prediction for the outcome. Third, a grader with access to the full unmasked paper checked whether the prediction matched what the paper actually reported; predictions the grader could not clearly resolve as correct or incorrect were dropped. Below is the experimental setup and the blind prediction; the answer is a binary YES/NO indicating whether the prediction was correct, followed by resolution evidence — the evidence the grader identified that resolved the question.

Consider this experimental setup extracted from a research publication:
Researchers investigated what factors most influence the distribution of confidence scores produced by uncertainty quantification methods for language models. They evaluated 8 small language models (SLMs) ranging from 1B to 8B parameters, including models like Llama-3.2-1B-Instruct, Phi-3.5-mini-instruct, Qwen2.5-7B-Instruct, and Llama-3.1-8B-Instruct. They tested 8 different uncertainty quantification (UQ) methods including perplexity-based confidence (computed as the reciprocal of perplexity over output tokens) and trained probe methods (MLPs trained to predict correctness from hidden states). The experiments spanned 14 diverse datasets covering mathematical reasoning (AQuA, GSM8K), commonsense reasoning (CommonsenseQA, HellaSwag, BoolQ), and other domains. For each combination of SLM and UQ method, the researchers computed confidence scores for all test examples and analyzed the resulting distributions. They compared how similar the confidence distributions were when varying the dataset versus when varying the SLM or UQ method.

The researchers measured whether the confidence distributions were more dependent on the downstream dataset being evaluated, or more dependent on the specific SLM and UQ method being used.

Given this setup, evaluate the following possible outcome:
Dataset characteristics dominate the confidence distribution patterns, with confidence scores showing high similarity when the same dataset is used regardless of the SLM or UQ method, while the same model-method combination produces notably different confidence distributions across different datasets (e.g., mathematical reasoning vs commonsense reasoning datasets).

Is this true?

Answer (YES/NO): NO